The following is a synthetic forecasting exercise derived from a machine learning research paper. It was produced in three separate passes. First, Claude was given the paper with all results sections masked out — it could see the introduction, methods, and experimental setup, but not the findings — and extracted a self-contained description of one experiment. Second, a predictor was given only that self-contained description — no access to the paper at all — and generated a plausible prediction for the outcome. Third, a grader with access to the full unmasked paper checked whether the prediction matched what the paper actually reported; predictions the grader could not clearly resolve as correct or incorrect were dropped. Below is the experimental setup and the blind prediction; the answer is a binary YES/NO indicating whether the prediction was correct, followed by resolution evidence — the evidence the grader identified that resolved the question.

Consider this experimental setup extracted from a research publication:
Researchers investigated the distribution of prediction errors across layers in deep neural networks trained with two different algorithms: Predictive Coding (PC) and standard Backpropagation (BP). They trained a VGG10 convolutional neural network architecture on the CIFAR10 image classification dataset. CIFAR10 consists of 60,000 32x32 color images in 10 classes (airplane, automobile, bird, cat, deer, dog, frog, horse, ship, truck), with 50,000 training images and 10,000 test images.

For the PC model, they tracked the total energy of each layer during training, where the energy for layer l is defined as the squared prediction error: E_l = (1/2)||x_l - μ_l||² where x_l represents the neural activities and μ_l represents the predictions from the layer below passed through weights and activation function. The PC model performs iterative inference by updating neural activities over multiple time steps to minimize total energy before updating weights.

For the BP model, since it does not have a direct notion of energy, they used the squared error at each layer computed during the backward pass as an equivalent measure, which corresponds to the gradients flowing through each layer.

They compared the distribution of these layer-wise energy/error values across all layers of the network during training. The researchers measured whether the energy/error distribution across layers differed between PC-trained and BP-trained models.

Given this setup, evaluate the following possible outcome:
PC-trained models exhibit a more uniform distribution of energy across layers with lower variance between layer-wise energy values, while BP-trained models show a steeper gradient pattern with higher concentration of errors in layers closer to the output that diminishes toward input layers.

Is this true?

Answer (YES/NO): NO